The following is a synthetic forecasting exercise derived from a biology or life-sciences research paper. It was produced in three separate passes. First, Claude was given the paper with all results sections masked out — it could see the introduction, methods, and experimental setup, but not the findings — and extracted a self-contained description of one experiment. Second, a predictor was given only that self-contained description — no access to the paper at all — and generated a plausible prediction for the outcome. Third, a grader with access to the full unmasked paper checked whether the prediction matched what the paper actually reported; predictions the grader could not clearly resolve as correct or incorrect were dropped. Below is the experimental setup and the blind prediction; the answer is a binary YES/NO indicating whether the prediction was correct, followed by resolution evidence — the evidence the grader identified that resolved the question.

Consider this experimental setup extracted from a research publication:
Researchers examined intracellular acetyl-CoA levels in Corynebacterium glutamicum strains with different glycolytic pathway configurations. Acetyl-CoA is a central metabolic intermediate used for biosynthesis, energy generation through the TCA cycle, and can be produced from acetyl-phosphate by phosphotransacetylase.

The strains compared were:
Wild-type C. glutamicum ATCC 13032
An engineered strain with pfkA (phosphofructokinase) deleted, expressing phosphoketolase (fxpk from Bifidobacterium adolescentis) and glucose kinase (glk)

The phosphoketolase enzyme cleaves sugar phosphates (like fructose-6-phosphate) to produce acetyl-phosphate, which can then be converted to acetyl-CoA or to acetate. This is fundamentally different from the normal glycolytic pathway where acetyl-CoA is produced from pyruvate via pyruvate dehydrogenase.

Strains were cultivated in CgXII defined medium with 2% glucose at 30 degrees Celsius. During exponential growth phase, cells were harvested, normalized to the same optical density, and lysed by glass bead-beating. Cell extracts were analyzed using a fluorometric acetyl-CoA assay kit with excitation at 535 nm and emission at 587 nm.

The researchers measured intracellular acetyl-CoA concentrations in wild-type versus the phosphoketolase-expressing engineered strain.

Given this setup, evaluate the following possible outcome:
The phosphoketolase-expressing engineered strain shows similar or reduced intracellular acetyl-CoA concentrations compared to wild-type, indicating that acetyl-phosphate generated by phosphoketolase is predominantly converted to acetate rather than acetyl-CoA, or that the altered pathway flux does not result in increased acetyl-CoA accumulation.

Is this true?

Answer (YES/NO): NO